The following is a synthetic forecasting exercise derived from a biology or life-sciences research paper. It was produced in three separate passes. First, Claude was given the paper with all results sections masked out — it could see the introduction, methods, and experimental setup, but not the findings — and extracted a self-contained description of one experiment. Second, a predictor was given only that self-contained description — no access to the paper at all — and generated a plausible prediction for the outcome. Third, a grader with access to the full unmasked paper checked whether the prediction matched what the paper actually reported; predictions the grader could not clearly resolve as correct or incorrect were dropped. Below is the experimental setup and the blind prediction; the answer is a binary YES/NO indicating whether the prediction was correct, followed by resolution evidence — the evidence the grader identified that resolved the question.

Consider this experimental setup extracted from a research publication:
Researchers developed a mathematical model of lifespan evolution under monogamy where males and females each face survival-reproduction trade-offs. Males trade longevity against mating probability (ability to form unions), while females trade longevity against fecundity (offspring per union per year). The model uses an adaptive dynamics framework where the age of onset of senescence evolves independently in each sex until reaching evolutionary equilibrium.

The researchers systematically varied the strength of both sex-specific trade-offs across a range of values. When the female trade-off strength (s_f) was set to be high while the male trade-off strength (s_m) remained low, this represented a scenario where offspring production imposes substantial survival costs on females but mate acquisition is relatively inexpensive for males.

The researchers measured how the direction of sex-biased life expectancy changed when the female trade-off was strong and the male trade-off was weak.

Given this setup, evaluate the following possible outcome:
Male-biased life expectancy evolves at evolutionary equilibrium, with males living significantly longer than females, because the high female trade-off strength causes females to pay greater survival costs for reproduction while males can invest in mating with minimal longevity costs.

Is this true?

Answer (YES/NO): YES